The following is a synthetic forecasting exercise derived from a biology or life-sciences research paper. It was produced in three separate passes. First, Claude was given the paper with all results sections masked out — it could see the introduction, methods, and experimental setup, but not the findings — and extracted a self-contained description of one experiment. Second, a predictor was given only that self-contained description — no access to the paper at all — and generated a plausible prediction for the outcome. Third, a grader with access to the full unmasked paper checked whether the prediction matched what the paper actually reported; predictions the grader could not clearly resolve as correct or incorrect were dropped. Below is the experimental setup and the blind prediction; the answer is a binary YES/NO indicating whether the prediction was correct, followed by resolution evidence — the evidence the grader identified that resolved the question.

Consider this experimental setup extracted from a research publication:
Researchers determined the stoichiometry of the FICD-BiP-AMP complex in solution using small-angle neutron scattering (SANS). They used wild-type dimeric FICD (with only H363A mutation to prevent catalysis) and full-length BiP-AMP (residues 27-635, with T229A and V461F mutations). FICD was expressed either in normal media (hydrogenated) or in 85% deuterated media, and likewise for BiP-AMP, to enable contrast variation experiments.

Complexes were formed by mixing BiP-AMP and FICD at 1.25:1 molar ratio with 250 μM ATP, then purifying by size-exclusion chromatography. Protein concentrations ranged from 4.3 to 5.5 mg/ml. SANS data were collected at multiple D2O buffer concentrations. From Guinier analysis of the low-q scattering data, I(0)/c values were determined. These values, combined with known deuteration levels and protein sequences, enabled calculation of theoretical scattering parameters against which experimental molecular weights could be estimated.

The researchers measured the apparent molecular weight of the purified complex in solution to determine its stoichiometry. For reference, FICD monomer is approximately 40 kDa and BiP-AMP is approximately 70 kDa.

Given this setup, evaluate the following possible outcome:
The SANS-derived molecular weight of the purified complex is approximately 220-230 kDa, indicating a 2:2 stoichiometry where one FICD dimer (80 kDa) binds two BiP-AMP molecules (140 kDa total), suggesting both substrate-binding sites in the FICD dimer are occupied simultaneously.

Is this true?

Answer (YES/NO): YES